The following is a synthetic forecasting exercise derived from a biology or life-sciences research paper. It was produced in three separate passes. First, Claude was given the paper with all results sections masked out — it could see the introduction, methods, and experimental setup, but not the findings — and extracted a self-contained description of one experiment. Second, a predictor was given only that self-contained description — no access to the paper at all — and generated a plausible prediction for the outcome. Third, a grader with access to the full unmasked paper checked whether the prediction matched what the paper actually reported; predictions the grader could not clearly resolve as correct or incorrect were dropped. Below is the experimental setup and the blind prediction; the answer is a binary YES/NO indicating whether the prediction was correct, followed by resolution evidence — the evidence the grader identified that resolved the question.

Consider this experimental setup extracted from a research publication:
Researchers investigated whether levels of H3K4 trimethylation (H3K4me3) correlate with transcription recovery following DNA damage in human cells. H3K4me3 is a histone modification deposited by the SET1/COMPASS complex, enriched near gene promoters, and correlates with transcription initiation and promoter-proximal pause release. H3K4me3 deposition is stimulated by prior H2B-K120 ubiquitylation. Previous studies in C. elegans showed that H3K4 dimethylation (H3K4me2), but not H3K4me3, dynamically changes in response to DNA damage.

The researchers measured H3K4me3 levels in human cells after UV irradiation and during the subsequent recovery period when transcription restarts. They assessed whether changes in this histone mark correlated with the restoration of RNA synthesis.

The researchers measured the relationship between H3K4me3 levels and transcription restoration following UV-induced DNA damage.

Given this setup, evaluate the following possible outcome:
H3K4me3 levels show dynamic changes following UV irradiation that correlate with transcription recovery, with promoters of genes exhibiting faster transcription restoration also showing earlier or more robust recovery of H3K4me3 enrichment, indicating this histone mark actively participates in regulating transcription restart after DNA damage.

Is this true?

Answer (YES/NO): NO